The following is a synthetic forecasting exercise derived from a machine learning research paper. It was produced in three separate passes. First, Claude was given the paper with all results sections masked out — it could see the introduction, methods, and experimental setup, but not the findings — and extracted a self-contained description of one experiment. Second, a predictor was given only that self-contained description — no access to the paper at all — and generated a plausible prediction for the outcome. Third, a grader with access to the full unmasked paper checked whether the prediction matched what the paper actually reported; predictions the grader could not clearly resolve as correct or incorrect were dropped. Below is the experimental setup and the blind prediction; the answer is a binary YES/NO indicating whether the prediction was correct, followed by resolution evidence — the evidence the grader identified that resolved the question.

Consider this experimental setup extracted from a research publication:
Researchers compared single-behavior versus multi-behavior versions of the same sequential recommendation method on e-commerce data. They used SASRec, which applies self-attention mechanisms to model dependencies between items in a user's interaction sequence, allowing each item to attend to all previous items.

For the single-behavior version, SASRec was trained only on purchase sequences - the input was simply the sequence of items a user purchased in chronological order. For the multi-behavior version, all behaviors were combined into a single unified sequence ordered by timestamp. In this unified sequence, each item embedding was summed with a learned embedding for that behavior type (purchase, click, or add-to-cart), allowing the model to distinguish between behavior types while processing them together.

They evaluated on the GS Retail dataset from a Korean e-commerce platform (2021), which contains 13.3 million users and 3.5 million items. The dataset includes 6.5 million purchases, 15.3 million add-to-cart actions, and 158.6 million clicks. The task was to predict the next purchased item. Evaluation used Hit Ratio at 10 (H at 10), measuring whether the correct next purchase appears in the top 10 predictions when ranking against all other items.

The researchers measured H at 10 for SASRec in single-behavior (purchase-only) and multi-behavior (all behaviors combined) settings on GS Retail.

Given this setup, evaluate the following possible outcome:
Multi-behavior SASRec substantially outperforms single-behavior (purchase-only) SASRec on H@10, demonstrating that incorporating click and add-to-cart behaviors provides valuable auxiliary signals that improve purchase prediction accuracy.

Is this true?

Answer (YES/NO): YES